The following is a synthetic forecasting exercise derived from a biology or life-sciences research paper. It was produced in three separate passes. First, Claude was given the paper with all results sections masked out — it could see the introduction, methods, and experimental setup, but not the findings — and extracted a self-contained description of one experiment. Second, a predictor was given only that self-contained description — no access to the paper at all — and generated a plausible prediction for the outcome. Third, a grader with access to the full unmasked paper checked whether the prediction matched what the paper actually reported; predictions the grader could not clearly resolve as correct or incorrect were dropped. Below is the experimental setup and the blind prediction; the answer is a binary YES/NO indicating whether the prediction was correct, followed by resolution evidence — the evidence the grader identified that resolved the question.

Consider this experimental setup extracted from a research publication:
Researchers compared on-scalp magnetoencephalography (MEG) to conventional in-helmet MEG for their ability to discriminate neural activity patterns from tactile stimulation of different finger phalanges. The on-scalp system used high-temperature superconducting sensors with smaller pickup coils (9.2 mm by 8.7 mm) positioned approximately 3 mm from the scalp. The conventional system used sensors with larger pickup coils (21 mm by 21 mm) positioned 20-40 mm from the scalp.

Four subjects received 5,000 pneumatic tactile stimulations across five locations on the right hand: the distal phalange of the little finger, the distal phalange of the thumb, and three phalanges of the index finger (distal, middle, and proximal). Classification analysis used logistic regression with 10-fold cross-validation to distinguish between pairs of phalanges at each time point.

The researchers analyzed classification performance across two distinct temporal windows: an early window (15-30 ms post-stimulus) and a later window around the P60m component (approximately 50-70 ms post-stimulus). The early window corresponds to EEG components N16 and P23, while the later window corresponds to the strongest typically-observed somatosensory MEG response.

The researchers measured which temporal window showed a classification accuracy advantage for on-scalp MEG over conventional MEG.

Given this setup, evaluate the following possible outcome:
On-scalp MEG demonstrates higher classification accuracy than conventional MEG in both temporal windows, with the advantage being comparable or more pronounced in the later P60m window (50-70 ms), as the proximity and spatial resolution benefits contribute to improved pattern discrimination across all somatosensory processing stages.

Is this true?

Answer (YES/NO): NO